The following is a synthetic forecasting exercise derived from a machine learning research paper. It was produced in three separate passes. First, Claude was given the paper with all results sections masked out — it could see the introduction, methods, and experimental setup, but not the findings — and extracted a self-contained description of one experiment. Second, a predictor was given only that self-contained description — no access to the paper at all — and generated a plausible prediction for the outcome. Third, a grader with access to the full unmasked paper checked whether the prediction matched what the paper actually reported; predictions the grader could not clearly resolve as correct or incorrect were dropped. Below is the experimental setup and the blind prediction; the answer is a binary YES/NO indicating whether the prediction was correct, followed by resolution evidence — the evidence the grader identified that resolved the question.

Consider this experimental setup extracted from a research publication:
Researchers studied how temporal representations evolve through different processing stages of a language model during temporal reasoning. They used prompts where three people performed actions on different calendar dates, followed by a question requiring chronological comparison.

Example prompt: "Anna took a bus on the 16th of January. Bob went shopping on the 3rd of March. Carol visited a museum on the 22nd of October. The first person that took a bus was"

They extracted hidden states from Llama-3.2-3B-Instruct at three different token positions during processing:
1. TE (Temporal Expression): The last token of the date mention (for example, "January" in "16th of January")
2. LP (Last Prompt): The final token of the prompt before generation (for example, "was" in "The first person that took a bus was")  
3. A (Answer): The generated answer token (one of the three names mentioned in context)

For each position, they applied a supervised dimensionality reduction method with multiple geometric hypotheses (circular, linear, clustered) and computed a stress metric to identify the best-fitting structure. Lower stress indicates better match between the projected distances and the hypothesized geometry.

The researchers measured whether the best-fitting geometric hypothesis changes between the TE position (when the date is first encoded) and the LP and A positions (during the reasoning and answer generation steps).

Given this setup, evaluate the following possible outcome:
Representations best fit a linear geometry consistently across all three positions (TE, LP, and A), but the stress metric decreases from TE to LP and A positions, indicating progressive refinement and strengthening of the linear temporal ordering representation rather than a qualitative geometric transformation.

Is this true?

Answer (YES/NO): NO